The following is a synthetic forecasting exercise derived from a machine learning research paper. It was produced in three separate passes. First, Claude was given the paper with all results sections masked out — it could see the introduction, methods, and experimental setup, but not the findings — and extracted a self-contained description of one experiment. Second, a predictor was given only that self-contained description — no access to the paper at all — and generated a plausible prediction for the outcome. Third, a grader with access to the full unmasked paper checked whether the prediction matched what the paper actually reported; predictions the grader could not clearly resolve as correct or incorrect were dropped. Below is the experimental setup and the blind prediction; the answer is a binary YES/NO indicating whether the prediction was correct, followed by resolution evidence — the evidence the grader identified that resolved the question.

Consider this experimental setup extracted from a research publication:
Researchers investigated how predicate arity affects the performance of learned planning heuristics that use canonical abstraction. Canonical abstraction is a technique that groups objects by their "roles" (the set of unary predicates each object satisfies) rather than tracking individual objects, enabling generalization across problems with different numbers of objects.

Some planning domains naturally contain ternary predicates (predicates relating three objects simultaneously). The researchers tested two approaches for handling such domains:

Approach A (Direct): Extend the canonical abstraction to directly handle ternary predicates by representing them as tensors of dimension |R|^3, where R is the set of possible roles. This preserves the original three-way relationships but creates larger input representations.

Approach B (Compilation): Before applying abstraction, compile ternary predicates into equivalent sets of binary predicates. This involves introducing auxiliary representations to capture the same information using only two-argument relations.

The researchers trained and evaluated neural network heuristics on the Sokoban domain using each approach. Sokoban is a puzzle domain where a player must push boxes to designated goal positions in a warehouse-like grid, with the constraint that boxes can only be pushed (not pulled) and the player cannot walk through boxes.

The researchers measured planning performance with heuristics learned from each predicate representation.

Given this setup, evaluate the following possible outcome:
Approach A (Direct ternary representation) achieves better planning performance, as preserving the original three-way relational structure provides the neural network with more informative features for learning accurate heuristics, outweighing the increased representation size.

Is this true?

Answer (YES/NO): NO